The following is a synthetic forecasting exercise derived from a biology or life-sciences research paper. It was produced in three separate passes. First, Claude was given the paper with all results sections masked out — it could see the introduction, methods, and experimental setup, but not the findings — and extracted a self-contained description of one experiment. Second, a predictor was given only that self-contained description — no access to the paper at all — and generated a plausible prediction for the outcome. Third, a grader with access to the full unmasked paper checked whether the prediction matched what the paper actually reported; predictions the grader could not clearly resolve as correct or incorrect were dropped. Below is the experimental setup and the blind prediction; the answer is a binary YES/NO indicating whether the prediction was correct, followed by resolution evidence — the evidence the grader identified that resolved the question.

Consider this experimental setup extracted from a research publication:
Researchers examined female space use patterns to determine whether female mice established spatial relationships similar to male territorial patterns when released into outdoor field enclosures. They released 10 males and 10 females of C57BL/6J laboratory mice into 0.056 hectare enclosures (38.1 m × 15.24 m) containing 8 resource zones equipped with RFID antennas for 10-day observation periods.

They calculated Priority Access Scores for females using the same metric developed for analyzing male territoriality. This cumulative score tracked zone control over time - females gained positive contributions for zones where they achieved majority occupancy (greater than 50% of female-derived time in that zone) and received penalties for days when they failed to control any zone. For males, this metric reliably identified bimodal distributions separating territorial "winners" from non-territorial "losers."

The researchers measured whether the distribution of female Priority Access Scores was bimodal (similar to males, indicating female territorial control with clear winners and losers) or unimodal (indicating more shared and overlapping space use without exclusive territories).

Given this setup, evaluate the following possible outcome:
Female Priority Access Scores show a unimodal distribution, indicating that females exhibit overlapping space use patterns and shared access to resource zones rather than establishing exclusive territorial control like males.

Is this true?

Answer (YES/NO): YES